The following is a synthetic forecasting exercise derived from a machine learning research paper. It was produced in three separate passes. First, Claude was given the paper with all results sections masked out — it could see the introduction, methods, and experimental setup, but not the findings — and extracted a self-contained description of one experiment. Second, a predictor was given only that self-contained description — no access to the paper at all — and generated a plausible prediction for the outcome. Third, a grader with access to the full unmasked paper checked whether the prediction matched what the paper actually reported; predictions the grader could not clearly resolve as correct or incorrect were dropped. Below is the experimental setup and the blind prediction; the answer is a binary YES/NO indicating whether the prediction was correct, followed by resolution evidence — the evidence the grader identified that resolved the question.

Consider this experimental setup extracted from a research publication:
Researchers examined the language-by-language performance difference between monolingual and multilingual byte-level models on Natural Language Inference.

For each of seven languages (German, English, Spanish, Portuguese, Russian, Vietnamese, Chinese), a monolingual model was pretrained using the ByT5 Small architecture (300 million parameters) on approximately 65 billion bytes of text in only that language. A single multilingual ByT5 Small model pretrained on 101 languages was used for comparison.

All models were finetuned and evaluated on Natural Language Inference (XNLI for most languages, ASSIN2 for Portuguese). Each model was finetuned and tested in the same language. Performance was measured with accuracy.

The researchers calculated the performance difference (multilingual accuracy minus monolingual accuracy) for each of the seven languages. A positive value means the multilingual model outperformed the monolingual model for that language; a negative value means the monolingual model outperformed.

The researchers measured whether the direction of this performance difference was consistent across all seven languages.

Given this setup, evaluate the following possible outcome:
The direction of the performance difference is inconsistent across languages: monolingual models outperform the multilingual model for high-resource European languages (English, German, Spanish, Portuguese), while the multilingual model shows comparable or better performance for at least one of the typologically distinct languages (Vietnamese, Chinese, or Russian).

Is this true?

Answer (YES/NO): NO